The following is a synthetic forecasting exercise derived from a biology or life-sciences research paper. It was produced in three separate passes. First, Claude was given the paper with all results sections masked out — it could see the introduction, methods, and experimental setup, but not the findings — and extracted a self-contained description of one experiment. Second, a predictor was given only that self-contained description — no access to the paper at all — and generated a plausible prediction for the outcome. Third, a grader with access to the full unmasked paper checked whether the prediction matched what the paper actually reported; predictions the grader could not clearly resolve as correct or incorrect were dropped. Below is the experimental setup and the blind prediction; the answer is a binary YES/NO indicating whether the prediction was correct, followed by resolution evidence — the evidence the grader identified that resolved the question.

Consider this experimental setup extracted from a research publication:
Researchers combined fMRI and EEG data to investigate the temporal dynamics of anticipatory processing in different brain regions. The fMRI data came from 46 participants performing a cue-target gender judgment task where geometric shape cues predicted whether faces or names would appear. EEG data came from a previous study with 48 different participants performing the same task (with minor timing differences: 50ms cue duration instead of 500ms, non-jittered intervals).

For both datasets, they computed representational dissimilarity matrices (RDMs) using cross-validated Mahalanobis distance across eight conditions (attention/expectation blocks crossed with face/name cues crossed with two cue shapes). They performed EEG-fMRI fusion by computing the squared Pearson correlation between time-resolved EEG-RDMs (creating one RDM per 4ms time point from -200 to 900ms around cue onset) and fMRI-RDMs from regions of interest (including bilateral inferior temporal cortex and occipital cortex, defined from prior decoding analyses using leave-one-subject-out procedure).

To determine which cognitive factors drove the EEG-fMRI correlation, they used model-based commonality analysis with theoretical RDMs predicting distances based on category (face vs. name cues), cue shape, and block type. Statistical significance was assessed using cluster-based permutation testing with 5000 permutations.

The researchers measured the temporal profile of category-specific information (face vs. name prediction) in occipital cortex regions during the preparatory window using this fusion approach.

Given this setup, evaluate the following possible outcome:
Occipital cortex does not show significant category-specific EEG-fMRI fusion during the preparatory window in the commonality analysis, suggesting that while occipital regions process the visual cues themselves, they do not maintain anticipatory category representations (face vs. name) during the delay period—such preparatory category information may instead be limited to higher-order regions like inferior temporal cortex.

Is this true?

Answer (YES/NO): NO